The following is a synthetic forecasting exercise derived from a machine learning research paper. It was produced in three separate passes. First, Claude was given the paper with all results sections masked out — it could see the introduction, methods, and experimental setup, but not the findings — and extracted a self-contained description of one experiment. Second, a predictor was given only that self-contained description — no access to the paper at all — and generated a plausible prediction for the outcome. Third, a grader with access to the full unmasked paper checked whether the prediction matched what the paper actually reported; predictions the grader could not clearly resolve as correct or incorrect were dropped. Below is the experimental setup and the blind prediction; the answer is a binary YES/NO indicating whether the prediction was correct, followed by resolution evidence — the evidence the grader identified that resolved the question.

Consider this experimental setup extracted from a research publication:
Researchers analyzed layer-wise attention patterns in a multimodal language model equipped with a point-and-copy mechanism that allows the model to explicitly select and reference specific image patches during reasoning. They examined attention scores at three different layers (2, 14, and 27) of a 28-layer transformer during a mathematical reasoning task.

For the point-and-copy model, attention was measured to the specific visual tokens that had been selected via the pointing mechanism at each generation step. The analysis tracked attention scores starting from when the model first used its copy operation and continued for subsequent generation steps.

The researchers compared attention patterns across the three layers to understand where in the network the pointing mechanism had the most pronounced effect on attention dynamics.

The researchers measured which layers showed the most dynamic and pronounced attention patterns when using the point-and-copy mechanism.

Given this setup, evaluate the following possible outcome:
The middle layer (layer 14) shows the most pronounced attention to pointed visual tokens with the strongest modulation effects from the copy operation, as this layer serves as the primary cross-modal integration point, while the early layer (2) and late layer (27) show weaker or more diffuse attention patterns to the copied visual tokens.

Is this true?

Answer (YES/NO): NO